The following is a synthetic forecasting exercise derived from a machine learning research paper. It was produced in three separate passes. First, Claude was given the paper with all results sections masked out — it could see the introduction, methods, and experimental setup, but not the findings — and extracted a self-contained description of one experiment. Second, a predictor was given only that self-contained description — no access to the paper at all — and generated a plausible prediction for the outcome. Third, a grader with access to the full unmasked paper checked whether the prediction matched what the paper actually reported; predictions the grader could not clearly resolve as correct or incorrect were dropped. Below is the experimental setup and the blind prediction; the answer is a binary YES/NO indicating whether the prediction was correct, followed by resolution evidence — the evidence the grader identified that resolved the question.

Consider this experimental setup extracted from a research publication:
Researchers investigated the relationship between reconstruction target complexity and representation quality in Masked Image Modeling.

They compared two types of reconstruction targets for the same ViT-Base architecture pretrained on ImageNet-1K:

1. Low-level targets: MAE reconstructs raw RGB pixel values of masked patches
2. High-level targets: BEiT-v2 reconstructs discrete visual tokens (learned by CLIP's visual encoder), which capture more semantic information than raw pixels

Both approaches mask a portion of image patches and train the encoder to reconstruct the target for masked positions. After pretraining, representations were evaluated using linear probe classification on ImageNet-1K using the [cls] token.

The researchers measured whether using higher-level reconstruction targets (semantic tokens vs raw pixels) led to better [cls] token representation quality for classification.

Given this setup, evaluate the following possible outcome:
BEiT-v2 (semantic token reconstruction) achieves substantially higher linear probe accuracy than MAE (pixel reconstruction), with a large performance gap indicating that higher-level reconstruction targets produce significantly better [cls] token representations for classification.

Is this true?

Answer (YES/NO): YES